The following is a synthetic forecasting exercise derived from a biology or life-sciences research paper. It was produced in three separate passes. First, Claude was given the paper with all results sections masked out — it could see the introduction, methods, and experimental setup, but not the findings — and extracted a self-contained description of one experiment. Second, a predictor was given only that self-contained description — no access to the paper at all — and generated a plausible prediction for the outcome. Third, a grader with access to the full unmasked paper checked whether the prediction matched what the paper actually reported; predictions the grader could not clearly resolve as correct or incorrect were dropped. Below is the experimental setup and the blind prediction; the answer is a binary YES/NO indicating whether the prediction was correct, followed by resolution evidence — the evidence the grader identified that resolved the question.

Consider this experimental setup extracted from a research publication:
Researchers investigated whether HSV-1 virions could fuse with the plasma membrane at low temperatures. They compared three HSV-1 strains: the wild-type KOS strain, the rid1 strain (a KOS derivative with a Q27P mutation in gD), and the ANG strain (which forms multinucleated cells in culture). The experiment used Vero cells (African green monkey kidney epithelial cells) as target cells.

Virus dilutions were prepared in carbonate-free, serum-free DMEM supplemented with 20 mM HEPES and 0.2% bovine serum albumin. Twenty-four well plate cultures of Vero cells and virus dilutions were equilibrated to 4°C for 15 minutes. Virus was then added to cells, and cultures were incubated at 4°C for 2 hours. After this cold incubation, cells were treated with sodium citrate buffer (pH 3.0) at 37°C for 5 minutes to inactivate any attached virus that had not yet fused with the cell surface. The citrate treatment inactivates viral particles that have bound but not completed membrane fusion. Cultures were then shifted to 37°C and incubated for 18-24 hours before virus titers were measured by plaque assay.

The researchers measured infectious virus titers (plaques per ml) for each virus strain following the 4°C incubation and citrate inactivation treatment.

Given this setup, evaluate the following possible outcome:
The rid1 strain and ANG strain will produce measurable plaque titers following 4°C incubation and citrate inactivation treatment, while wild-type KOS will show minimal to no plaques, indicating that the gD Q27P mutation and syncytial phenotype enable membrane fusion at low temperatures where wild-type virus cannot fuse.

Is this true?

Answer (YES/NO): NO